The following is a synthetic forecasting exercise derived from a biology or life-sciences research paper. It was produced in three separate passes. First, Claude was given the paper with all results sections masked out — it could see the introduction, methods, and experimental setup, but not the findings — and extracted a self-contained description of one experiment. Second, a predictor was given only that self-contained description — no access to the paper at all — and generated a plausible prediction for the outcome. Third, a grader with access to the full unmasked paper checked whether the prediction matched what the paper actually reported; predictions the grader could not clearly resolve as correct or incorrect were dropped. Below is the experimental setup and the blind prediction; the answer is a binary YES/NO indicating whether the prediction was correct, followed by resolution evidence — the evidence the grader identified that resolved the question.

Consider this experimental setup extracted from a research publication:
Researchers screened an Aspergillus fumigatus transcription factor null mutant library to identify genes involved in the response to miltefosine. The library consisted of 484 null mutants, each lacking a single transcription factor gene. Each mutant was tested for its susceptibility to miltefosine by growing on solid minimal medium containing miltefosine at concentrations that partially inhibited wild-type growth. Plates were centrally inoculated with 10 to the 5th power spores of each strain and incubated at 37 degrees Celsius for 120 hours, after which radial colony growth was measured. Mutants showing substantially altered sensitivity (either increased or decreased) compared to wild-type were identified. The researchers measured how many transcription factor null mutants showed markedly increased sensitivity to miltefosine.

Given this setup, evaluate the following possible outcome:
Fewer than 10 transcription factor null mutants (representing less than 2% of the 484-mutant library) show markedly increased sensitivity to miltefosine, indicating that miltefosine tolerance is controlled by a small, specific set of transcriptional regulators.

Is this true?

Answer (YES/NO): YES